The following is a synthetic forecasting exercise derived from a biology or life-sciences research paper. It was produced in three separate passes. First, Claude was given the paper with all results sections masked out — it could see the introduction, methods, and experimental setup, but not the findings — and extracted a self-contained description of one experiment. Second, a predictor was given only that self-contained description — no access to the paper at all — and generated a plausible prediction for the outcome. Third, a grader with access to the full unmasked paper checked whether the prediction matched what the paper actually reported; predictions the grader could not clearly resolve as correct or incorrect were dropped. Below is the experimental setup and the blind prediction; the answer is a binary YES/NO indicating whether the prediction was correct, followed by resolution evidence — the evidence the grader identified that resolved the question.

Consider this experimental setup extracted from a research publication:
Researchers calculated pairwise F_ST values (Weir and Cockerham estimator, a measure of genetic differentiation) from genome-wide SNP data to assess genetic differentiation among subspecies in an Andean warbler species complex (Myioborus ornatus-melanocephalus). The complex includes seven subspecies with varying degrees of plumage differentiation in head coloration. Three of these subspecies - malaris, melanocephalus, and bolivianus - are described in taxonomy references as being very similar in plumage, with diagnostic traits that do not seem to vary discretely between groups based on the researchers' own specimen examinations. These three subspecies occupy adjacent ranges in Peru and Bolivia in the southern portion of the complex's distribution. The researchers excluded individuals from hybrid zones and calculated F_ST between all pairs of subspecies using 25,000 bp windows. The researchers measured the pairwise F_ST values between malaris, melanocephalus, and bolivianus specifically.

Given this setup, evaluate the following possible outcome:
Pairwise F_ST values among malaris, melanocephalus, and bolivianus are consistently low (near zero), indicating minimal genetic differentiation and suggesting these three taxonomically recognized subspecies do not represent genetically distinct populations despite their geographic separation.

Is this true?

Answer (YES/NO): YES